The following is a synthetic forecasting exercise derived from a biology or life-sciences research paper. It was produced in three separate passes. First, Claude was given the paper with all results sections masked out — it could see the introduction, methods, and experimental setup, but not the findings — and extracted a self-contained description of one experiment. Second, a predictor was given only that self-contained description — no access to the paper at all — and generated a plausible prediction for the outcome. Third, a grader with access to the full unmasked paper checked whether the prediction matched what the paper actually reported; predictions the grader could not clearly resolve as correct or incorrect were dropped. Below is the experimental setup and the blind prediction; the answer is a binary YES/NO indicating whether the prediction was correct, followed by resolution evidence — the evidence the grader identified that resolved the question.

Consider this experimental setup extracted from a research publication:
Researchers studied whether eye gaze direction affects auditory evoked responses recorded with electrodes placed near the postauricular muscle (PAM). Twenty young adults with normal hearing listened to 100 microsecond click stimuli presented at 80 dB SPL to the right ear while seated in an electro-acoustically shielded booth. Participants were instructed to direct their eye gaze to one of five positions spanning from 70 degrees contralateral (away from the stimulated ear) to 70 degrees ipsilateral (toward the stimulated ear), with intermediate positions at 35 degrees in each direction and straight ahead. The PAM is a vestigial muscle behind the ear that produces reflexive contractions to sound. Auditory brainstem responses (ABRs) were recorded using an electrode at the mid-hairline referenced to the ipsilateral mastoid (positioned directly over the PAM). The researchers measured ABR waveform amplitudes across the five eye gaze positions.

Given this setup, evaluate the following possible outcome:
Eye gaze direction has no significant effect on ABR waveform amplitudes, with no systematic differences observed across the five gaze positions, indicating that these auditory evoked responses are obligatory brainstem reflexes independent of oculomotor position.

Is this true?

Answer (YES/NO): NO